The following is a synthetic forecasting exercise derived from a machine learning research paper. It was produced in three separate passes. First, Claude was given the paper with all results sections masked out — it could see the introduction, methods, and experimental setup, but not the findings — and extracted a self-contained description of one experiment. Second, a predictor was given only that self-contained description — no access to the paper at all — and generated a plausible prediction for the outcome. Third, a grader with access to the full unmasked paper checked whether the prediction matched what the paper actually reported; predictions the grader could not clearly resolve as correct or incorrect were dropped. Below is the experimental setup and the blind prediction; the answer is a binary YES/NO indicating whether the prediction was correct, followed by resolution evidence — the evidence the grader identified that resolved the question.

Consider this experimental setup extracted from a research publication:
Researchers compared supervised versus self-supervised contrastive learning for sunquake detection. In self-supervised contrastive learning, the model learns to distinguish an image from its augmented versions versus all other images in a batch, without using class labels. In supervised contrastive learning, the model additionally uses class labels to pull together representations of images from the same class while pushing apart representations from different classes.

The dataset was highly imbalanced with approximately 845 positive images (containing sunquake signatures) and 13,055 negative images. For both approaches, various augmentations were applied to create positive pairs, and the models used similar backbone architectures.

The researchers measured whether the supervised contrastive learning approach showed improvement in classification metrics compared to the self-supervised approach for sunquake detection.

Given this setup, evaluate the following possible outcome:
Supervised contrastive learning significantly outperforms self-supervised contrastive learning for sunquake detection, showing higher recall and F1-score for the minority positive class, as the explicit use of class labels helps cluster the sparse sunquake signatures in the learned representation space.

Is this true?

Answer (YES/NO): NO